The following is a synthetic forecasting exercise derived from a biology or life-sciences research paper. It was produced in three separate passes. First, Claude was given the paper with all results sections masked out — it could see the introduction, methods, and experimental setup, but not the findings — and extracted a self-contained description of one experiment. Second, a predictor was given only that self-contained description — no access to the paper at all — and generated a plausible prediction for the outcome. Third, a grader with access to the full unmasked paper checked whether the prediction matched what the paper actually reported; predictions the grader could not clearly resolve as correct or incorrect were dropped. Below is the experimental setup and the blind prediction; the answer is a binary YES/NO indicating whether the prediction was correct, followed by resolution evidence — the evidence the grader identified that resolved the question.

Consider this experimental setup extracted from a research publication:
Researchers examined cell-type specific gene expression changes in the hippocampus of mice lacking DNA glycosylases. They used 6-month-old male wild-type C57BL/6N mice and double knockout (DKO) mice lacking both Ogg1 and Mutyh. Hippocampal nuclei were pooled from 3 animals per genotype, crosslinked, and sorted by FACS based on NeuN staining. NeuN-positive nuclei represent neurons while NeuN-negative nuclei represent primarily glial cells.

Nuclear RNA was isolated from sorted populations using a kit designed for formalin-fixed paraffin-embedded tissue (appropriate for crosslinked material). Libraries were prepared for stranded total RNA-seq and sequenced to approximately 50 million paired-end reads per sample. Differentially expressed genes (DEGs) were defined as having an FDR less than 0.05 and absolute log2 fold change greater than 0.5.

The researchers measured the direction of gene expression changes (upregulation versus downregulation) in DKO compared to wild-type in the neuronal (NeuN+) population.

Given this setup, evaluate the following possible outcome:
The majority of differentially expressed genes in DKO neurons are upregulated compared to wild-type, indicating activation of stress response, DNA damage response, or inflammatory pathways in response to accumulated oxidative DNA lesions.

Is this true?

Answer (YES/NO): NO